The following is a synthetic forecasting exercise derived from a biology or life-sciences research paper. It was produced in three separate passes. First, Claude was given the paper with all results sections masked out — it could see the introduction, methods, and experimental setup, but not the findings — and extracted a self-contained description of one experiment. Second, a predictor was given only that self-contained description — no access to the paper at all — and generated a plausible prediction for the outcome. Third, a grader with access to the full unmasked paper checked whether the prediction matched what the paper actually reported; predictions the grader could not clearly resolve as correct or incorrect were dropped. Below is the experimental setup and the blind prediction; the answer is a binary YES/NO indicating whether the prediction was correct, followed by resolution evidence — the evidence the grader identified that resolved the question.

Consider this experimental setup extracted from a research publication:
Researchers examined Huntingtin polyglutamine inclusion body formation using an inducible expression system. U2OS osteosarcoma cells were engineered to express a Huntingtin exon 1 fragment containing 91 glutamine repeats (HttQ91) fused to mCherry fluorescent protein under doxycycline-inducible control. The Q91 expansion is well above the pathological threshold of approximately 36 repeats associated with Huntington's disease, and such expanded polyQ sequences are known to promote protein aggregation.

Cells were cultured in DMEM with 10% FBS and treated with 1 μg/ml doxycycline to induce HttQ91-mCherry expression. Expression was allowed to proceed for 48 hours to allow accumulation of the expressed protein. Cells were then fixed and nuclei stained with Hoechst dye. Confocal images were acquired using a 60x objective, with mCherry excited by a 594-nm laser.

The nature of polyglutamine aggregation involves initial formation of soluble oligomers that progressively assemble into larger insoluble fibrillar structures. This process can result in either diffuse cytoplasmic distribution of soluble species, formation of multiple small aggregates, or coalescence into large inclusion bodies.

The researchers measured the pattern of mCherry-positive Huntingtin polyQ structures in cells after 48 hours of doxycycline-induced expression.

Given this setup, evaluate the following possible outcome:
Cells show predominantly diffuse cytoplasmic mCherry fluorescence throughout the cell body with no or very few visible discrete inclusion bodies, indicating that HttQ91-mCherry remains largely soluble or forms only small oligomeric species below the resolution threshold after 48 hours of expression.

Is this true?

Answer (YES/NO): NO